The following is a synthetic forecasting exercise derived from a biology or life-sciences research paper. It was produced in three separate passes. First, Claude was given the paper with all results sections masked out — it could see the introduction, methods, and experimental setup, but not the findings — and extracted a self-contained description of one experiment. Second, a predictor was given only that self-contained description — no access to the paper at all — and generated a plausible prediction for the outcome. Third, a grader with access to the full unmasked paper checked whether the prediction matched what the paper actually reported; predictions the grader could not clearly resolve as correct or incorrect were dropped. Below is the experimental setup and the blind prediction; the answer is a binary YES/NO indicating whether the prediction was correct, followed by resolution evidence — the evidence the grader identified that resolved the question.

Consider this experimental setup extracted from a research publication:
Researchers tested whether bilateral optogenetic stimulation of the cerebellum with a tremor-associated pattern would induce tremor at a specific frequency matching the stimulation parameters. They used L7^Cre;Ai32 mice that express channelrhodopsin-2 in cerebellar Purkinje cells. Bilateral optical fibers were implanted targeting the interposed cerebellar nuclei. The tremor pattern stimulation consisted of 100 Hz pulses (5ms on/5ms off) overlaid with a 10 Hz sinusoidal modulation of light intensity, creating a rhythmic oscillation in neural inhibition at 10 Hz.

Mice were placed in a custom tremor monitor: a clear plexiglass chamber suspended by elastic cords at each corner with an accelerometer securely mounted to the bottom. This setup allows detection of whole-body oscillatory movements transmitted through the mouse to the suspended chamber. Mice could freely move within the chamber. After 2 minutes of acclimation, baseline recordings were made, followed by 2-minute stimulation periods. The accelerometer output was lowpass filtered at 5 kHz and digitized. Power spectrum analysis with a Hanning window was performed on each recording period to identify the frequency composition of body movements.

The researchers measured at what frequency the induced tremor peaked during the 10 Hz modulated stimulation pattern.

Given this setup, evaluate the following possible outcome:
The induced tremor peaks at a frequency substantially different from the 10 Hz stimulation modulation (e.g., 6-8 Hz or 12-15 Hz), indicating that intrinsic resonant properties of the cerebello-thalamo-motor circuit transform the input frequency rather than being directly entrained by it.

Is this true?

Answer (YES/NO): NO